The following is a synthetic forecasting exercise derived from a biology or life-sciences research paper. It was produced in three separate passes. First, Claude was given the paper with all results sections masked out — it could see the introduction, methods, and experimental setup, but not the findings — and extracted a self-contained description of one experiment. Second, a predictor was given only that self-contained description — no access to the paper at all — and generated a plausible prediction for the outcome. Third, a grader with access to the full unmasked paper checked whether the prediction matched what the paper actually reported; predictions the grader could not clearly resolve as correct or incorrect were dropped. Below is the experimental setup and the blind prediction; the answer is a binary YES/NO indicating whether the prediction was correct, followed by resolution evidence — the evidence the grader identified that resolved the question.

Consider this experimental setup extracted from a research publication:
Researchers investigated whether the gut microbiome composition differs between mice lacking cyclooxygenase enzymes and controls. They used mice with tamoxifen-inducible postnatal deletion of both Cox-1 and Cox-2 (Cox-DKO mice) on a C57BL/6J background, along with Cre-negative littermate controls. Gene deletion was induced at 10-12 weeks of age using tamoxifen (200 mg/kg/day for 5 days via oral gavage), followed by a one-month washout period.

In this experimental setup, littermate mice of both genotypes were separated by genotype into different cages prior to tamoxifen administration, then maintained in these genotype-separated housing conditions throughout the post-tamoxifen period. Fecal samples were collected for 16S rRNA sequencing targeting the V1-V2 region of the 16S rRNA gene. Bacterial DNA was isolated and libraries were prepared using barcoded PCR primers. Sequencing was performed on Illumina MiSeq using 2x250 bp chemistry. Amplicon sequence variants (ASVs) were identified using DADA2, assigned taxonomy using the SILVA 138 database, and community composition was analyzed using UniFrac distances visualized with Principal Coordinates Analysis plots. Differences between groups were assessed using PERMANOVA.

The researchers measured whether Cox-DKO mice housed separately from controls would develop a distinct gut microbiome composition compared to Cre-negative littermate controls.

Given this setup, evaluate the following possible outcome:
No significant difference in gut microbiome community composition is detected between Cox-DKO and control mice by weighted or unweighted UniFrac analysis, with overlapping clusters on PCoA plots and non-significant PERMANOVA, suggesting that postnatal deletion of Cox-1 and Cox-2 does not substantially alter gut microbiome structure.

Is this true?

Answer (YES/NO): NO